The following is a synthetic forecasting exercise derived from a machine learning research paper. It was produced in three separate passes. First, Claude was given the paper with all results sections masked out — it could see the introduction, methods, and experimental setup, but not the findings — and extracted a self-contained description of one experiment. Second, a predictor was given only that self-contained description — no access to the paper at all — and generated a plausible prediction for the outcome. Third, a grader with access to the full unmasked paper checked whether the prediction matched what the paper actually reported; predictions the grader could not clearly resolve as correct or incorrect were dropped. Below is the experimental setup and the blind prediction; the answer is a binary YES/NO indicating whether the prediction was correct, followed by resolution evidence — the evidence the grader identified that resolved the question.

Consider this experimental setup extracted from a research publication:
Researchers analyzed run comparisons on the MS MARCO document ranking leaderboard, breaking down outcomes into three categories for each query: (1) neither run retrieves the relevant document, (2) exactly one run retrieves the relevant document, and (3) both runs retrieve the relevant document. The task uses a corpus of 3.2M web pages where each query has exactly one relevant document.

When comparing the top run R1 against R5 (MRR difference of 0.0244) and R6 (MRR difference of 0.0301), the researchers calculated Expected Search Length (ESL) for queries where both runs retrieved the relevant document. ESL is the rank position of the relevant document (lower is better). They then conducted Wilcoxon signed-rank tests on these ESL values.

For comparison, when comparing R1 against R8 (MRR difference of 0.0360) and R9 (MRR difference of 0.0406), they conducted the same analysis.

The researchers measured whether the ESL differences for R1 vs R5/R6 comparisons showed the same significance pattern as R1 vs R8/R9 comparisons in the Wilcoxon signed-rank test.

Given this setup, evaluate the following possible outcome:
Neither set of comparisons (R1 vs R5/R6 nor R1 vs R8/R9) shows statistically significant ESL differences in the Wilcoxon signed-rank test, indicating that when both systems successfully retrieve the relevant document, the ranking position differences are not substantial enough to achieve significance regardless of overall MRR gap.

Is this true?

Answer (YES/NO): NO